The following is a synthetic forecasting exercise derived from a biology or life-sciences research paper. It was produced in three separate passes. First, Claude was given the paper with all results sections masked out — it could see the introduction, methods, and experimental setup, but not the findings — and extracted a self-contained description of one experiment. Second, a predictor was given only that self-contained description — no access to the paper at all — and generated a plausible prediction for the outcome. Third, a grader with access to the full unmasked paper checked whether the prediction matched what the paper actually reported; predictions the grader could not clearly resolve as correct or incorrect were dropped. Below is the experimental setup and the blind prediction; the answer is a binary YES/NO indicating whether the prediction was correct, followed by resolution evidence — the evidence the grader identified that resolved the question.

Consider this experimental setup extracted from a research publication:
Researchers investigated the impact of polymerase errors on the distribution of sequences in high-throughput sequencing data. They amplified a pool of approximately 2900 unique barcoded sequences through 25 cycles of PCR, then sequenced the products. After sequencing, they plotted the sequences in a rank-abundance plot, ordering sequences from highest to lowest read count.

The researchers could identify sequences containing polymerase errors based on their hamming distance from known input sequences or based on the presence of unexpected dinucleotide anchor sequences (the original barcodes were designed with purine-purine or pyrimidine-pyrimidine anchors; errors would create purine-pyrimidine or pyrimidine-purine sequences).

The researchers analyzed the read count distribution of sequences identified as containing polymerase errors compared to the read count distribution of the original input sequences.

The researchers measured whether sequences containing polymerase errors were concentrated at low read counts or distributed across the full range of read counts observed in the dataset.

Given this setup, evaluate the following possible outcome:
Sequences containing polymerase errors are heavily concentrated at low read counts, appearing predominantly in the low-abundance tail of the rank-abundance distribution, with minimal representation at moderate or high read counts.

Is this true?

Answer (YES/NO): YES